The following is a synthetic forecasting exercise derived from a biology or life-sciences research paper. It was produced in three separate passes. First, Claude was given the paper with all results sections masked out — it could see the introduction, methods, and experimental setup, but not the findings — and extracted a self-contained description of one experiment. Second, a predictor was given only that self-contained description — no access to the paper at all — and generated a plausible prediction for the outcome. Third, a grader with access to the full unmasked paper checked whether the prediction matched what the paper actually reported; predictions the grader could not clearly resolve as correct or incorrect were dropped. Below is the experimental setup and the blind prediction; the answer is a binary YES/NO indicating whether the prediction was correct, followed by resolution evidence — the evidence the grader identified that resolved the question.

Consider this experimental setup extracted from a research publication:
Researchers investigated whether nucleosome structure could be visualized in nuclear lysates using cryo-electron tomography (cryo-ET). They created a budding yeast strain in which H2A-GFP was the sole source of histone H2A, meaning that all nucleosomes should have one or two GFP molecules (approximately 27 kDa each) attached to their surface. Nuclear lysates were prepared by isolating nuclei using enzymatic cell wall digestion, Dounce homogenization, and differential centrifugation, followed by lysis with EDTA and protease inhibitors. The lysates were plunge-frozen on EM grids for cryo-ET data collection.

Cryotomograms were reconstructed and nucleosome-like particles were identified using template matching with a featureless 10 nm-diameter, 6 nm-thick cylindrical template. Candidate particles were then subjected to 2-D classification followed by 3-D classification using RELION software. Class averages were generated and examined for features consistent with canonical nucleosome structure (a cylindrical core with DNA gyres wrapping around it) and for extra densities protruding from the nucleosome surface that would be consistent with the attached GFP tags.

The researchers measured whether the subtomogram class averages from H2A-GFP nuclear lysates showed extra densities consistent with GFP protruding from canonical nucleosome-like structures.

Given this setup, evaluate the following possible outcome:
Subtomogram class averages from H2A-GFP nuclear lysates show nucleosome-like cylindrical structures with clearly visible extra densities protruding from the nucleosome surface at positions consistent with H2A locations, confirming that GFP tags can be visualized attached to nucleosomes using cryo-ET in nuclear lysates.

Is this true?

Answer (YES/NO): YES